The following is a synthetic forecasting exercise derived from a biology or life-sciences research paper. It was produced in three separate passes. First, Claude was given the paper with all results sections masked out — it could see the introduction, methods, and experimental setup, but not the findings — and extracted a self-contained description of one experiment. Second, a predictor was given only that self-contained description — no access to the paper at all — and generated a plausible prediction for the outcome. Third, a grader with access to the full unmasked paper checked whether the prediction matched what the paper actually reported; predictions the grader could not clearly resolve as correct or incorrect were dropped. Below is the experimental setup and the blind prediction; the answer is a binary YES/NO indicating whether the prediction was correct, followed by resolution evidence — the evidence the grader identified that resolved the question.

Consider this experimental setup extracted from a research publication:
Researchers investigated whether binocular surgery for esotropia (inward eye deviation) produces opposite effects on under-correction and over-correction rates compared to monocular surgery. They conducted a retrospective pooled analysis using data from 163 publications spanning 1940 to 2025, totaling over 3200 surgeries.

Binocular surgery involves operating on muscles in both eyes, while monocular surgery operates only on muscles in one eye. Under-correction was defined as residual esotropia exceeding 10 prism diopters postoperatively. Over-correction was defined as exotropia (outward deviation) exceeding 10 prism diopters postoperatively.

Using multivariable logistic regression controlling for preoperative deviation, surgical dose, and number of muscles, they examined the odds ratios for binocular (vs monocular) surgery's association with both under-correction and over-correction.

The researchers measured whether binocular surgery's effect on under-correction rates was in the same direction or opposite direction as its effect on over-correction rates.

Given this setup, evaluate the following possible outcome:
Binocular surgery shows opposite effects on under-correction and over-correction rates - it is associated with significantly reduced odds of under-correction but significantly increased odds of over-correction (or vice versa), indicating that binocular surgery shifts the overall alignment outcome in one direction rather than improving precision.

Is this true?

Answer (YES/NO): YES